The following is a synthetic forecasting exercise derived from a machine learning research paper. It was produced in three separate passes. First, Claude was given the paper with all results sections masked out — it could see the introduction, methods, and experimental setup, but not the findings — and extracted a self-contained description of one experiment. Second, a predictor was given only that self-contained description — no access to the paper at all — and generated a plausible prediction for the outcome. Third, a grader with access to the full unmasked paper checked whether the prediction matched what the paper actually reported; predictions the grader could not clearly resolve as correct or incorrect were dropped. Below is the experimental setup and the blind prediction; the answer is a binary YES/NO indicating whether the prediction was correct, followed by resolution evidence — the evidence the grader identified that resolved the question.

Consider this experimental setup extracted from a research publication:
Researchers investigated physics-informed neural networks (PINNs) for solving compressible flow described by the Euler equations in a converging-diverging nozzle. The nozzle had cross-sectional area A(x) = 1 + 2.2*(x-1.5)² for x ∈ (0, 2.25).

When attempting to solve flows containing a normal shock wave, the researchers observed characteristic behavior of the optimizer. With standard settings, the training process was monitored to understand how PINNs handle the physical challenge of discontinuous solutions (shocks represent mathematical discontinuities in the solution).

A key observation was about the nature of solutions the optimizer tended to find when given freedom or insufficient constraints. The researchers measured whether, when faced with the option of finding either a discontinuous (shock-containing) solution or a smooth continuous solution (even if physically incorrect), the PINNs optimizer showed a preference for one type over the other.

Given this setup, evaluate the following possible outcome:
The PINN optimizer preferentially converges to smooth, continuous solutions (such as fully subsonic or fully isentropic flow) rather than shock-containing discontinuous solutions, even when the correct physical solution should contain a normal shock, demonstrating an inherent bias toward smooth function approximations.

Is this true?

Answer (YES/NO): YES